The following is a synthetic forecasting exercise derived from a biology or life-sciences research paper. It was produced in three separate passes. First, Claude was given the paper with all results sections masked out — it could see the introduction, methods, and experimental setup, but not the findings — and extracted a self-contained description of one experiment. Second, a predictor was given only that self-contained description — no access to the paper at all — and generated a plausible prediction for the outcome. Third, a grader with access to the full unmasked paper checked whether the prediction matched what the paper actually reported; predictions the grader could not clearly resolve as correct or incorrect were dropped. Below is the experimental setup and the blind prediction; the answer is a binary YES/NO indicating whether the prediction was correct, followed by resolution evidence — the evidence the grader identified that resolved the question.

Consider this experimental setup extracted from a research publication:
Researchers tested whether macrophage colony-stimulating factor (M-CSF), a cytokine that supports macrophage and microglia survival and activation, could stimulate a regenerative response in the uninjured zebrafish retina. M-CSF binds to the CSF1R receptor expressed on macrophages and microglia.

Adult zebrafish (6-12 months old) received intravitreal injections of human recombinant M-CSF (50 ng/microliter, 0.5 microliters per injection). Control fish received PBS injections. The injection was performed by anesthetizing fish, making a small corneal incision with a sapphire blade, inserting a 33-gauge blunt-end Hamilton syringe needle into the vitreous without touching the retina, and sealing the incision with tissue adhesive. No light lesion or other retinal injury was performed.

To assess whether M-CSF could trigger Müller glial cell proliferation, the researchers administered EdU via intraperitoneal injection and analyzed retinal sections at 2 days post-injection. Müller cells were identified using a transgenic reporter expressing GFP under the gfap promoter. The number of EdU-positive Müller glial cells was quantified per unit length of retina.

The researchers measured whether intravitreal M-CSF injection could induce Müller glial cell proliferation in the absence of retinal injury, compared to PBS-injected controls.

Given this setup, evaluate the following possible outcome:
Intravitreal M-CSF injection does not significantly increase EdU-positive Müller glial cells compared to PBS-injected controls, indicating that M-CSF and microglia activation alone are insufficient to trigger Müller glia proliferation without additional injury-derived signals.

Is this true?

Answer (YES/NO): NO